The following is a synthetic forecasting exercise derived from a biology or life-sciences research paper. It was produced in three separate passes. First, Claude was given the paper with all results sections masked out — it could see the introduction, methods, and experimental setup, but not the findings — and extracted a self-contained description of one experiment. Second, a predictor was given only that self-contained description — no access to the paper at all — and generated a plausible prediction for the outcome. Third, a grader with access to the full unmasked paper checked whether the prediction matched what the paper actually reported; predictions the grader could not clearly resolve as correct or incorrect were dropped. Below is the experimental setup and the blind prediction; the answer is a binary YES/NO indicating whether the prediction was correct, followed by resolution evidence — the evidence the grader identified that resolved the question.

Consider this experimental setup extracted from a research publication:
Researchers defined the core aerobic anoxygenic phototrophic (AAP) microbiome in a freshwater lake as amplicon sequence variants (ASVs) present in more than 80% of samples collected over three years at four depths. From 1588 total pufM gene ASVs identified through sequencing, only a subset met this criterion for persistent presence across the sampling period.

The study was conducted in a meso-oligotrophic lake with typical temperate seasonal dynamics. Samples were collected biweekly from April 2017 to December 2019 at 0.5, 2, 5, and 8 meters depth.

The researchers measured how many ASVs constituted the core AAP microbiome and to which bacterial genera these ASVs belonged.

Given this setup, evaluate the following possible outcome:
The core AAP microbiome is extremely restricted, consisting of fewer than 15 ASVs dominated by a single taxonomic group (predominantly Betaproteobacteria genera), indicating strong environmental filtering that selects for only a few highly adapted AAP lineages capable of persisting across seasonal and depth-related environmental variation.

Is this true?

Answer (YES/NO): NO